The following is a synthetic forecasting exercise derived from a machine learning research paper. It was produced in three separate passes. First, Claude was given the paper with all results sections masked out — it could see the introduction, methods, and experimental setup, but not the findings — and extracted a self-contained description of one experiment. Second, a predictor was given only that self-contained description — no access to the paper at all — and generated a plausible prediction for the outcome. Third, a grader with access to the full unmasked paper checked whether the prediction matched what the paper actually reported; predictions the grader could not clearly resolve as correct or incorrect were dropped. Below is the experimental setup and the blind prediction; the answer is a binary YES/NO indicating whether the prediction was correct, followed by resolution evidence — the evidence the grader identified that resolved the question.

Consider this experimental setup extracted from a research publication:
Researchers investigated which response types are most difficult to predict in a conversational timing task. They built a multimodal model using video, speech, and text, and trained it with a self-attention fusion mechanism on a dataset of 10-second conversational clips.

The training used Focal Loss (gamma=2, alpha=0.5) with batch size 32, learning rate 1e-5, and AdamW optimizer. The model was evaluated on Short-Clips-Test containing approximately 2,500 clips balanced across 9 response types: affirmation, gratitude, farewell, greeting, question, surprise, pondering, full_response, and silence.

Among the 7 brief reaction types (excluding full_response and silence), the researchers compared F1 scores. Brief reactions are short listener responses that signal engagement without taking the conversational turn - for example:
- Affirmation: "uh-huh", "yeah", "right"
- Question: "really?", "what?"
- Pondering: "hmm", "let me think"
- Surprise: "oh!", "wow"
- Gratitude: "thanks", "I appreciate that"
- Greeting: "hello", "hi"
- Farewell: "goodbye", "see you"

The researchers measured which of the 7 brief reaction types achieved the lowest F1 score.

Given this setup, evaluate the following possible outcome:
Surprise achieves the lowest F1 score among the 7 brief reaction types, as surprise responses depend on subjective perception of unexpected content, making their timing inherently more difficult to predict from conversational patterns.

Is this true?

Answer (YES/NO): NO